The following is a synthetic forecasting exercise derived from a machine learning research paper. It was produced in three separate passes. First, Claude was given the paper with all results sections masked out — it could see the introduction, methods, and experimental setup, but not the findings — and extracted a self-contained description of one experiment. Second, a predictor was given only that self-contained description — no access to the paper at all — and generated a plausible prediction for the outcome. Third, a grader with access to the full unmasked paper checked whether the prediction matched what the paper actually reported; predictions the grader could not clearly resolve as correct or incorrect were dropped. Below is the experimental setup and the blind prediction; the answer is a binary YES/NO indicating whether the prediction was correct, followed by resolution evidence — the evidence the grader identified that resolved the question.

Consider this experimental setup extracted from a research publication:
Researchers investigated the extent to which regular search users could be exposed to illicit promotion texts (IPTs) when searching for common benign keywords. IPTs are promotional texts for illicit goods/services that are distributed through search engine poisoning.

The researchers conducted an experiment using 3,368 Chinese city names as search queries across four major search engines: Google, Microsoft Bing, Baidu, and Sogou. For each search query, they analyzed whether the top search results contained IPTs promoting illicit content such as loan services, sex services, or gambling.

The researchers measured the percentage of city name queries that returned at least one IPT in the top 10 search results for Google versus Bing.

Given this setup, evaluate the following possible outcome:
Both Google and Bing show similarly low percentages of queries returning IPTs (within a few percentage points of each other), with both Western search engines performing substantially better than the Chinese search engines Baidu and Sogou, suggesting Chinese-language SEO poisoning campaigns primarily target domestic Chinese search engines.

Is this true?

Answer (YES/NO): NO